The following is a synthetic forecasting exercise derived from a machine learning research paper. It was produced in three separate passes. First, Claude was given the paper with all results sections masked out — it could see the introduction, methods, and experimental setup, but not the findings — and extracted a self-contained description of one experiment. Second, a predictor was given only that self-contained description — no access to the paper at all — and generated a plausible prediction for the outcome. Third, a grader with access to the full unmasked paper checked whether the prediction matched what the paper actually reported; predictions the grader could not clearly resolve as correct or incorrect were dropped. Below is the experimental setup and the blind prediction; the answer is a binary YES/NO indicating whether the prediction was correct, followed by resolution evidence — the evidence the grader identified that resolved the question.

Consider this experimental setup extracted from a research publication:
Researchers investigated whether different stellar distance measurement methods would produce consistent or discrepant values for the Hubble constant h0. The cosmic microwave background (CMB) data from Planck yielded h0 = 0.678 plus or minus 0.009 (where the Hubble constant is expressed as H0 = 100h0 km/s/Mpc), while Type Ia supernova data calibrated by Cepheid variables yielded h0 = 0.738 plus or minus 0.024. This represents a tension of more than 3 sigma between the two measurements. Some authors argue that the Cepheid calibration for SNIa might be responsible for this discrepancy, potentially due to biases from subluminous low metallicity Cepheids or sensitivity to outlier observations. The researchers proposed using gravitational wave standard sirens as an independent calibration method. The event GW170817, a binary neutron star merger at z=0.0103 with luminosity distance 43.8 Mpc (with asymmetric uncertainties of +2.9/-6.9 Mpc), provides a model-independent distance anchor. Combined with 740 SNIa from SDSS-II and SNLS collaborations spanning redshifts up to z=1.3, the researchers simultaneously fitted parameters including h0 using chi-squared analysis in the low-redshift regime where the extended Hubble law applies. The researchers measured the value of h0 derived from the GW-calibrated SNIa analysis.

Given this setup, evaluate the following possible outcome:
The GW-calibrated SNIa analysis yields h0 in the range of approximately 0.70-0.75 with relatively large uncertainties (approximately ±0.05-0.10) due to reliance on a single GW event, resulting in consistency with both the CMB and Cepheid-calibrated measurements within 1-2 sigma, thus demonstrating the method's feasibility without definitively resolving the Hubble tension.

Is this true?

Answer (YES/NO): YES